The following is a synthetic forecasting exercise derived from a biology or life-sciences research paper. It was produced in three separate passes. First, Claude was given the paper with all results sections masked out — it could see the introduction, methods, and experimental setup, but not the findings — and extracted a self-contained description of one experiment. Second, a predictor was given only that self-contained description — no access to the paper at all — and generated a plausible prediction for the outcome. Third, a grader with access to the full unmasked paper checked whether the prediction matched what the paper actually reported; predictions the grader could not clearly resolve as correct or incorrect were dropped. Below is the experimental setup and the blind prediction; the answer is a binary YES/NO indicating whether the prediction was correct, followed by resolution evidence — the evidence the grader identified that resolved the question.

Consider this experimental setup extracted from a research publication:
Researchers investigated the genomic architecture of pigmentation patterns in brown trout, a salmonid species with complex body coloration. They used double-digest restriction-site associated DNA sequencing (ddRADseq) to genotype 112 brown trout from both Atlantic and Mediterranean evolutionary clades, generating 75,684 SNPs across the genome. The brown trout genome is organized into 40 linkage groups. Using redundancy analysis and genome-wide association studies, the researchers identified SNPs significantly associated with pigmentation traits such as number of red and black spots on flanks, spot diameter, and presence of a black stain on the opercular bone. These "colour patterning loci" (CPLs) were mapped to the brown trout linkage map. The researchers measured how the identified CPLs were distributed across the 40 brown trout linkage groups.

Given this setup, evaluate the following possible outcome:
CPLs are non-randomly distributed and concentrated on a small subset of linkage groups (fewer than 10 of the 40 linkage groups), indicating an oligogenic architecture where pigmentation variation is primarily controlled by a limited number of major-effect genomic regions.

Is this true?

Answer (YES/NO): NO